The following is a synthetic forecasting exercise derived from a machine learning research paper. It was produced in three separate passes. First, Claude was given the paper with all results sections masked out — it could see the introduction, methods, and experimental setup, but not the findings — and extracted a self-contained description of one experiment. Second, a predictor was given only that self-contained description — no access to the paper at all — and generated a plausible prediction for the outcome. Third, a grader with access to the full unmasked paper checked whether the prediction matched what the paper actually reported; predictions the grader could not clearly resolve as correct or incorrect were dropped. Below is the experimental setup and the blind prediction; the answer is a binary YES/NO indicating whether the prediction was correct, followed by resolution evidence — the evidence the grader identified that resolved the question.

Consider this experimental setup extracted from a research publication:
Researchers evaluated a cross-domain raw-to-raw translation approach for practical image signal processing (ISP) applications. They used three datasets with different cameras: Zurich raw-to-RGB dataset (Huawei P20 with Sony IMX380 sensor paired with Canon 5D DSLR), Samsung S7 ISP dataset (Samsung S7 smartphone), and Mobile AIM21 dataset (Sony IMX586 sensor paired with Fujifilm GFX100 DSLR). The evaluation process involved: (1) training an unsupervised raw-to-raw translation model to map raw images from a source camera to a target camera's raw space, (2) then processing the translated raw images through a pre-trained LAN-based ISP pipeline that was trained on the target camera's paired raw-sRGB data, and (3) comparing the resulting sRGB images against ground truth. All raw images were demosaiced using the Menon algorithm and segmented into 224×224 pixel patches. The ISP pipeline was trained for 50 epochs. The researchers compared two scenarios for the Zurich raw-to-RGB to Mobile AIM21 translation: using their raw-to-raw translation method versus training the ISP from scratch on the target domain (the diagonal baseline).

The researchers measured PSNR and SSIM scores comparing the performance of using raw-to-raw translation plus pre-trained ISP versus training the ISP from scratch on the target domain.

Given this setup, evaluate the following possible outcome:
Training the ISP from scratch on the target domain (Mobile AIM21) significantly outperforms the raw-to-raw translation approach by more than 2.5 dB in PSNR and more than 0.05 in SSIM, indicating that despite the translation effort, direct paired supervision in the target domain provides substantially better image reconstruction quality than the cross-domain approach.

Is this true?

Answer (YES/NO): YES